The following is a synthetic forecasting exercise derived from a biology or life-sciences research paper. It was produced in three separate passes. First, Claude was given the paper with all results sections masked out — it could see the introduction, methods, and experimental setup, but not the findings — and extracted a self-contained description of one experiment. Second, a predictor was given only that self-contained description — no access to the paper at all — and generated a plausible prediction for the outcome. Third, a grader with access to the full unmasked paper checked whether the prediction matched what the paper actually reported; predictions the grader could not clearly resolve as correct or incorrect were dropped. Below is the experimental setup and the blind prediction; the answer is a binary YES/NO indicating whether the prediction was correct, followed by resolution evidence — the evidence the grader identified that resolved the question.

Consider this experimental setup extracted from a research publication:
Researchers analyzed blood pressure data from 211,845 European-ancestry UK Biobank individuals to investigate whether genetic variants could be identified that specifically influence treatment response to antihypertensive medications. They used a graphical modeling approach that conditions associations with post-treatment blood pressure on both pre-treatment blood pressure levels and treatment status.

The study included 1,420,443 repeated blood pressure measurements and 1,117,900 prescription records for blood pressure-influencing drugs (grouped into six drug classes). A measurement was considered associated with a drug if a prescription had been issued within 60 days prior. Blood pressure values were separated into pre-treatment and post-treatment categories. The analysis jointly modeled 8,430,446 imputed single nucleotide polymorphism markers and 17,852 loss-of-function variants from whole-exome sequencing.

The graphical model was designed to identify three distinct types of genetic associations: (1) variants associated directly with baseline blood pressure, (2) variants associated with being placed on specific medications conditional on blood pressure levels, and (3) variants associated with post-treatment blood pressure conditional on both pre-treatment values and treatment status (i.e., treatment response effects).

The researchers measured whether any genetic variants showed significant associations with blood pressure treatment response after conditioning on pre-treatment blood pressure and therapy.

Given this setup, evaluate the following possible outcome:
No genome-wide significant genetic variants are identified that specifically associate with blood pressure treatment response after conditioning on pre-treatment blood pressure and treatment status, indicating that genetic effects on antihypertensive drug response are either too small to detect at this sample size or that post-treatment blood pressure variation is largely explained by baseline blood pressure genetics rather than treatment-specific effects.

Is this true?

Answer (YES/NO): YES